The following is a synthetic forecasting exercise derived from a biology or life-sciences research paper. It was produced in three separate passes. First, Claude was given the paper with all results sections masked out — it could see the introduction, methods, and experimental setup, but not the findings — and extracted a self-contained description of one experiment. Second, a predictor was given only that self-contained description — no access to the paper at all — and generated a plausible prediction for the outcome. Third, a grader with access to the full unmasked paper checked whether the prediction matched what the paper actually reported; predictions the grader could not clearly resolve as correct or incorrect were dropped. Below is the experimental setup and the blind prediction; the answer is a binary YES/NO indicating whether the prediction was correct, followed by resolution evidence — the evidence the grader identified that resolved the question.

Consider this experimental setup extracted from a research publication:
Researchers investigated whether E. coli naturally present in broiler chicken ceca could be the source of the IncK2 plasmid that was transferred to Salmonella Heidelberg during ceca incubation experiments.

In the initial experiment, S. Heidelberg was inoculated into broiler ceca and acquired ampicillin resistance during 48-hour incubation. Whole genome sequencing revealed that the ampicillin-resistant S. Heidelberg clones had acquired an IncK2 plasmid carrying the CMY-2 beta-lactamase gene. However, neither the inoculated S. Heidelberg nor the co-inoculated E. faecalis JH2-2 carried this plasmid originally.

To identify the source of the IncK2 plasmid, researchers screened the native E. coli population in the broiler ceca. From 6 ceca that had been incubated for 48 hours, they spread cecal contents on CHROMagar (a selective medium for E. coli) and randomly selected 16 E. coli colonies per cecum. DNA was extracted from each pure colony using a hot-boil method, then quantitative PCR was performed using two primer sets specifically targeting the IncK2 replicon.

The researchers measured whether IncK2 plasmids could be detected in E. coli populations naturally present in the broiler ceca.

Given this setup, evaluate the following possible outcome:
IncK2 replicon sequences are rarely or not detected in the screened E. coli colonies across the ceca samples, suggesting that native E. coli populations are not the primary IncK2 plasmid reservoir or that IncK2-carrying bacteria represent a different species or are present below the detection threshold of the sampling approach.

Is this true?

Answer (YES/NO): YES